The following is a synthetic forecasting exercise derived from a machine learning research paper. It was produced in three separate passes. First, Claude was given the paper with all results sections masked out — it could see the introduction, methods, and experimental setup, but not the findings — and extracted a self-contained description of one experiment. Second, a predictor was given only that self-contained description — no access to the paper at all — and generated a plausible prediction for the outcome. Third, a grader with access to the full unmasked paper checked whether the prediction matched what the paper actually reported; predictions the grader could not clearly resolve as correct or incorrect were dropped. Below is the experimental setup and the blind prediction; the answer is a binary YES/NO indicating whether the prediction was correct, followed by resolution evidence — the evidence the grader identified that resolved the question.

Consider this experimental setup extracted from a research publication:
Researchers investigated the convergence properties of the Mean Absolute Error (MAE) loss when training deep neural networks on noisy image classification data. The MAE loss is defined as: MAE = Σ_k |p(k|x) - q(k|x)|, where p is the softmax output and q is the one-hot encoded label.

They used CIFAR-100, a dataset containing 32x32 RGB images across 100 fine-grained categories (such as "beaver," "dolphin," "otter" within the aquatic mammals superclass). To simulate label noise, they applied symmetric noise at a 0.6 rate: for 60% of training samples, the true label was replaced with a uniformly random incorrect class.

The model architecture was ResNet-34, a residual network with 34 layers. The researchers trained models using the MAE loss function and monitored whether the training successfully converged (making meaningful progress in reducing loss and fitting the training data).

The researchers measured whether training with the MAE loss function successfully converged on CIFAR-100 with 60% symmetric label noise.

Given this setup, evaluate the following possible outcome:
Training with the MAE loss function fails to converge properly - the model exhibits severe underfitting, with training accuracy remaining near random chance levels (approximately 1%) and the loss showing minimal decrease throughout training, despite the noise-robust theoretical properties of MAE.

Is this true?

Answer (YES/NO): YES